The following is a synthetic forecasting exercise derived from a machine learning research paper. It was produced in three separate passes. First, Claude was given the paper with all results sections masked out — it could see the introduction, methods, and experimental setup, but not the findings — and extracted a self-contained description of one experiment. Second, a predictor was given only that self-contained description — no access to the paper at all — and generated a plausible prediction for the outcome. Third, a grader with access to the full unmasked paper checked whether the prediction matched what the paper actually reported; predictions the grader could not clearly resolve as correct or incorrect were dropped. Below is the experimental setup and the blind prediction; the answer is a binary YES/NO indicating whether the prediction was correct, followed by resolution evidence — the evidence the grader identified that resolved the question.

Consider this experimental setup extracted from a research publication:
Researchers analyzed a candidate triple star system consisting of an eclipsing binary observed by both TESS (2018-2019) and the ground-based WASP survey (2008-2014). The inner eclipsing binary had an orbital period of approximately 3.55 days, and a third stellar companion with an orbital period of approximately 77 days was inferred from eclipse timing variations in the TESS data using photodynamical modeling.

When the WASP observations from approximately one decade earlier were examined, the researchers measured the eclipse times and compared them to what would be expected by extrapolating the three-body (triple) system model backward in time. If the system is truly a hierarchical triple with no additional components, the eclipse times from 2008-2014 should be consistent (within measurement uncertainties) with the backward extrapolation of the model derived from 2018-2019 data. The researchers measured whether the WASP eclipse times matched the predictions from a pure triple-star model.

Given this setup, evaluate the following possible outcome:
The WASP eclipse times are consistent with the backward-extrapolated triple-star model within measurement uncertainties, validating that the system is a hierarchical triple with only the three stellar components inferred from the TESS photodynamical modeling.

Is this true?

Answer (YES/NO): NO